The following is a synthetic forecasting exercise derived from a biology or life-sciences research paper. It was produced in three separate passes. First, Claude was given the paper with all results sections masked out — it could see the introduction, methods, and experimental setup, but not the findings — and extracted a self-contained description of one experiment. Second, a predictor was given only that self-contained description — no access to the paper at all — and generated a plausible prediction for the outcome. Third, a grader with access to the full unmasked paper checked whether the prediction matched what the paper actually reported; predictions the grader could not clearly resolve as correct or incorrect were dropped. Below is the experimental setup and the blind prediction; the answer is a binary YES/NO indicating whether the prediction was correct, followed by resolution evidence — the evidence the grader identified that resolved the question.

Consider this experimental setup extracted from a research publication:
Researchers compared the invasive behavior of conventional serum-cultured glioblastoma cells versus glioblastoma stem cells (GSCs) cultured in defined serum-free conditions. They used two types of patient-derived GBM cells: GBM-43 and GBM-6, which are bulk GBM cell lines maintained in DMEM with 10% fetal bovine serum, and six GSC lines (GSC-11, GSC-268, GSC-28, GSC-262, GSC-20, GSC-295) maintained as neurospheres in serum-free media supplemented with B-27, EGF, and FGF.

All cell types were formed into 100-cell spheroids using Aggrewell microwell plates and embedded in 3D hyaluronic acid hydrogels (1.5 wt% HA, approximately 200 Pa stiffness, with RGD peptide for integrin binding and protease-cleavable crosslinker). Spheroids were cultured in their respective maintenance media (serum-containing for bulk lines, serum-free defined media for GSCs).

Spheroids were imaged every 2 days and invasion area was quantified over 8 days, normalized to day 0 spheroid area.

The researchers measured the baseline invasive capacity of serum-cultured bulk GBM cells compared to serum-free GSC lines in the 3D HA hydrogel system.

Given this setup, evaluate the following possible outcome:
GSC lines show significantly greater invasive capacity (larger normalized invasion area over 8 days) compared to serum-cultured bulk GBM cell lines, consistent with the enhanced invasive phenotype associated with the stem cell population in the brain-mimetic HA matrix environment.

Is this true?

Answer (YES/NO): NO